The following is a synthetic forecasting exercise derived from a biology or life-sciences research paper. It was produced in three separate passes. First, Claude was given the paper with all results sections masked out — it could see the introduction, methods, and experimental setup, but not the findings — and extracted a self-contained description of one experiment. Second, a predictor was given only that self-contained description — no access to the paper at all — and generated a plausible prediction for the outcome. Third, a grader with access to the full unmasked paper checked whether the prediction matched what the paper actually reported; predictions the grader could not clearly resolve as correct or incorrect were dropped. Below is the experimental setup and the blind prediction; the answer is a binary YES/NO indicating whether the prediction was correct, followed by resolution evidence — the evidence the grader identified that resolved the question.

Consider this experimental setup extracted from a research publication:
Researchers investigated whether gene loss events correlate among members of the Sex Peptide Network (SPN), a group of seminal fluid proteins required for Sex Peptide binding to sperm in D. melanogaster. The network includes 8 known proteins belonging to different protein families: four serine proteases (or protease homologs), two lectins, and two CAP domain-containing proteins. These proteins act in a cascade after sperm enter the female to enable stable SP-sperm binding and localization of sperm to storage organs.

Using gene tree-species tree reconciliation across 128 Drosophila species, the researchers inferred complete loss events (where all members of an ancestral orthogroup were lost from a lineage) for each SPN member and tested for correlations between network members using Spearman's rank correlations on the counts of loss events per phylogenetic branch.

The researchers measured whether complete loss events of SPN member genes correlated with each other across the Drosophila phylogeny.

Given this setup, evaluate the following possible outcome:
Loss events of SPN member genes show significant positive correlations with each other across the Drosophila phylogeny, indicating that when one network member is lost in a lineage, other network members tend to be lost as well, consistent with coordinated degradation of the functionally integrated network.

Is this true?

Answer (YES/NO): YES